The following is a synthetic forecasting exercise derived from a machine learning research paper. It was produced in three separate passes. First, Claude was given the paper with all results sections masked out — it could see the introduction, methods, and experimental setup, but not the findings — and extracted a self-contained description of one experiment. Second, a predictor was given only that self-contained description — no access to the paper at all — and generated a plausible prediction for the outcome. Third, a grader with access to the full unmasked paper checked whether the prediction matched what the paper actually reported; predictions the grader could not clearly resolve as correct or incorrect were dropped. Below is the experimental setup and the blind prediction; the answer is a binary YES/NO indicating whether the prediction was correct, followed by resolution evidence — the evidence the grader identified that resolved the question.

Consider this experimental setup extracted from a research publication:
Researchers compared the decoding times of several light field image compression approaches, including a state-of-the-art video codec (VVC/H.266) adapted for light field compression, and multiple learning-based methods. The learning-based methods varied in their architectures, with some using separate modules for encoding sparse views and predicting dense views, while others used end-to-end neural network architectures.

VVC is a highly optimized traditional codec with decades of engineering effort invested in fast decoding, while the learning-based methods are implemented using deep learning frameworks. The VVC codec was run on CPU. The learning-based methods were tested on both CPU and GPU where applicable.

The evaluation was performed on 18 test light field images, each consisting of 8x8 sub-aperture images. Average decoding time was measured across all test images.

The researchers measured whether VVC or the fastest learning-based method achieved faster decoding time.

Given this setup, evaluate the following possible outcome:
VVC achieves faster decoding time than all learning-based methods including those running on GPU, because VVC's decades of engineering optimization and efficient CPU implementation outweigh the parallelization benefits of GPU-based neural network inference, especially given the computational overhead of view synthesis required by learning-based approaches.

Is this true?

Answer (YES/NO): YES